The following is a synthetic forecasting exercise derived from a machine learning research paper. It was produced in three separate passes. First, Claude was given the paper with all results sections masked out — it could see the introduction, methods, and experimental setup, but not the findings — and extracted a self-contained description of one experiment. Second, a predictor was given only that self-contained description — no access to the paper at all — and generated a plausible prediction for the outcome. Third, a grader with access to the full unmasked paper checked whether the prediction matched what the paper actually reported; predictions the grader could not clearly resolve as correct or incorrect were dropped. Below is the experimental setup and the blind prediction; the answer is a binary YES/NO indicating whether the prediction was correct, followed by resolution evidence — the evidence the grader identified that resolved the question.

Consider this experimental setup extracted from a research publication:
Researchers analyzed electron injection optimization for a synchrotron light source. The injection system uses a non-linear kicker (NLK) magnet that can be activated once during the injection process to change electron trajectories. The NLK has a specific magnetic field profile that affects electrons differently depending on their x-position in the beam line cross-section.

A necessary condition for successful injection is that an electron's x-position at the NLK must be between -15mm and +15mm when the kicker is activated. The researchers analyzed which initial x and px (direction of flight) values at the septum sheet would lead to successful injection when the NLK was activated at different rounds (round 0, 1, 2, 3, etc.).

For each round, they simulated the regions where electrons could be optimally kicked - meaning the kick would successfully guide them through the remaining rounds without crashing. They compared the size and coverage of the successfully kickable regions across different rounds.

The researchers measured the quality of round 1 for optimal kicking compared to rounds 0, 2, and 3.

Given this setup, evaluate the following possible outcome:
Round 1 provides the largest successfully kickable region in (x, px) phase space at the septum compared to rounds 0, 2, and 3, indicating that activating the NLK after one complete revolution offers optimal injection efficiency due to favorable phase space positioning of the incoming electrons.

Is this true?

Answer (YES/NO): NO